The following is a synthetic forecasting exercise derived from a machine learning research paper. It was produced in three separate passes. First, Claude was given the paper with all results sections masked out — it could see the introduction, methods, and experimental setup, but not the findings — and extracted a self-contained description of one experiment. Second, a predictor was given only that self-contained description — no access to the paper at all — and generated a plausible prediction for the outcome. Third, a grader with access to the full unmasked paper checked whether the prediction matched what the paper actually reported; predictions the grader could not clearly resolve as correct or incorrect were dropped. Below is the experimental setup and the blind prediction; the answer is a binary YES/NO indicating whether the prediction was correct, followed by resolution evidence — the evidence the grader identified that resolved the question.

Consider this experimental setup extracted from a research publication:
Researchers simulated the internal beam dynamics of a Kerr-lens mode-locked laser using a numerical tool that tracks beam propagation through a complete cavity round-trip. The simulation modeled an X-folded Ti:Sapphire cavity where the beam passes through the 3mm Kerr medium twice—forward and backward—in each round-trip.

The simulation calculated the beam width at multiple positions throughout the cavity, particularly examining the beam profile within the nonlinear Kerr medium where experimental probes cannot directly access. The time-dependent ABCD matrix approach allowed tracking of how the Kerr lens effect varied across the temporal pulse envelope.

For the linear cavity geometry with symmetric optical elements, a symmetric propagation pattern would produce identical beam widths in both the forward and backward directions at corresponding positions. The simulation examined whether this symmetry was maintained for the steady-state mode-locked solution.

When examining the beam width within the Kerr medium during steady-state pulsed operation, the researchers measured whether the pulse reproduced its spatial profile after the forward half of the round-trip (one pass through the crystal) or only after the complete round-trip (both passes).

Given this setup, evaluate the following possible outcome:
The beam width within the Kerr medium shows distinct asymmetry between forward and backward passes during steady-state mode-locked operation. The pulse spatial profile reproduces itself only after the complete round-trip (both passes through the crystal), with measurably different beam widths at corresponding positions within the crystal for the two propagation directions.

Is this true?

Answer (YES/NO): YES